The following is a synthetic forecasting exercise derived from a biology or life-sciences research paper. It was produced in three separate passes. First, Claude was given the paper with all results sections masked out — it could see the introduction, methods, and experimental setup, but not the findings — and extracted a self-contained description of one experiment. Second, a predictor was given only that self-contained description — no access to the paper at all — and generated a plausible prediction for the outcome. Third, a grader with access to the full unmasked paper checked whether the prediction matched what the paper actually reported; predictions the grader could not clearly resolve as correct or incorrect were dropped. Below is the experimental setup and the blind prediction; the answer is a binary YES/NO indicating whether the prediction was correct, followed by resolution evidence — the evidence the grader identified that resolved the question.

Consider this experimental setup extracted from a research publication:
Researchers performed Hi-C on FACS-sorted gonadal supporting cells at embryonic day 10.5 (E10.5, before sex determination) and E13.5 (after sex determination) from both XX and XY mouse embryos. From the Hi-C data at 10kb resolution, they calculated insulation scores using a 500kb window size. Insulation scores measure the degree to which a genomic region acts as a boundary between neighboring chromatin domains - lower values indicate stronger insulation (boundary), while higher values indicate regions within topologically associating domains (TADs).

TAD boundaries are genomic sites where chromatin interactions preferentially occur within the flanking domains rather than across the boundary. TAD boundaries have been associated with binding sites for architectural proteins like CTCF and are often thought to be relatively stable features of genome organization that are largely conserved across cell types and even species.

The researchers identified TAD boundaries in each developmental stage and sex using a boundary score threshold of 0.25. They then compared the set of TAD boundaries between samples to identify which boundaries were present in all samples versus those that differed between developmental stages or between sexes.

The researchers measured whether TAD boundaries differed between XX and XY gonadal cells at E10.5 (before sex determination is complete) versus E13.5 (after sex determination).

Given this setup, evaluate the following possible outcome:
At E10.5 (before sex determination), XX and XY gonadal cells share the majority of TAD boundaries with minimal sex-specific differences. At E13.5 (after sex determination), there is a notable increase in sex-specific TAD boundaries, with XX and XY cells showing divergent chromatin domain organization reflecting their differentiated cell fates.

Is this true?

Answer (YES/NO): NO